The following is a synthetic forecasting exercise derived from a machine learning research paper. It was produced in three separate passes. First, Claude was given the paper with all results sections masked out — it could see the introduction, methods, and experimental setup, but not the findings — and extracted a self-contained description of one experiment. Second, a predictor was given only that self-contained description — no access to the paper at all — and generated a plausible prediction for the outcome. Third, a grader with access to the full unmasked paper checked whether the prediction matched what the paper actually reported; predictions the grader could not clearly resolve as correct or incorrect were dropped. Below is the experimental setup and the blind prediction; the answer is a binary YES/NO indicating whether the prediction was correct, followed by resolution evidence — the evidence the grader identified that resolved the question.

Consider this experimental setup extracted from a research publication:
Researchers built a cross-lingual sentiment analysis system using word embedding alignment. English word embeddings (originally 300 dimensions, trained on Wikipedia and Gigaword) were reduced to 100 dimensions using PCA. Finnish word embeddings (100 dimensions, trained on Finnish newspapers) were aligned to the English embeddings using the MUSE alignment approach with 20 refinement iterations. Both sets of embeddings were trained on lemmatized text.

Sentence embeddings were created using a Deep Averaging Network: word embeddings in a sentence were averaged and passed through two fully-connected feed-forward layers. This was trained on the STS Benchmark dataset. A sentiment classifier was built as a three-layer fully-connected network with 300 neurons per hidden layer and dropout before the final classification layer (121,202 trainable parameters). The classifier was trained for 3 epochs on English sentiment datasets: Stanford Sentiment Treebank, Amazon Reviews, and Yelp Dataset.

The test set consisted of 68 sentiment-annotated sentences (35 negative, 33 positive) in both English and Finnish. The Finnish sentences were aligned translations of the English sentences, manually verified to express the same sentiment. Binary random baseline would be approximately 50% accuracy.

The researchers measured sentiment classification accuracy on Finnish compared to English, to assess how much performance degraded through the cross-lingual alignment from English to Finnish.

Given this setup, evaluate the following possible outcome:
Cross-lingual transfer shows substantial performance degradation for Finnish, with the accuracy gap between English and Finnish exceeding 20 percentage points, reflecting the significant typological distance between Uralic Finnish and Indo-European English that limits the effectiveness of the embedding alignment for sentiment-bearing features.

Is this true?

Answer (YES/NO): NO